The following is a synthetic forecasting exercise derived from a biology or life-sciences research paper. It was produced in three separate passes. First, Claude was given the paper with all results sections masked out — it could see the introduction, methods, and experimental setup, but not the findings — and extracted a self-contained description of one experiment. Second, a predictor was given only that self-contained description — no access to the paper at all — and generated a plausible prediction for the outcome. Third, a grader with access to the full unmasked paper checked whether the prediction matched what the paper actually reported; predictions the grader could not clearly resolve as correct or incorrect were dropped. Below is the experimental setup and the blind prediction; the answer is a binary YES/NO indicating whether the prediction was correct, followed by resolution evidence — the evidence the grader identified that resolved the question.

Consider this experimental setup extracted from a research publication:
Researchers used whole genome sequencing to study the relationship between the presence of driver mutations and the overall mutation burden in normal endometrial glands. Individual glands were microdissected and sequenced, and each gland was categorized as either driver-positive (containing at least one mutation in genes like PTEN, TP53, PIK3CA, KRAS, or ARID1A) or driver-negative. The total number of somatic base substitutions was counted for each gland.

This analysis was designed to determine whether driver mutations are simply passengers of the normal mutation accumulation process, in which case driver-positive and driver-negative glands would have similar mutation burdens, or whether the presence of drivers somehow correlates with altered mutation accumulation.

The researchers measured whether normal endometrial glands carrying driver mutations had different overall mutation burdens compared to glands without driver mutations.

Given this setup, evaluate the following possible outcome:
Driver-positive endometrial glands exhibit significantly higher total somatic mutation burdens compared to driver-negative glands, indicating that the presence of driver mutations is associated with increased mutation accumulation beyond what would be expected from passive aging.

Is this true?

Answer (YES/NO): YES